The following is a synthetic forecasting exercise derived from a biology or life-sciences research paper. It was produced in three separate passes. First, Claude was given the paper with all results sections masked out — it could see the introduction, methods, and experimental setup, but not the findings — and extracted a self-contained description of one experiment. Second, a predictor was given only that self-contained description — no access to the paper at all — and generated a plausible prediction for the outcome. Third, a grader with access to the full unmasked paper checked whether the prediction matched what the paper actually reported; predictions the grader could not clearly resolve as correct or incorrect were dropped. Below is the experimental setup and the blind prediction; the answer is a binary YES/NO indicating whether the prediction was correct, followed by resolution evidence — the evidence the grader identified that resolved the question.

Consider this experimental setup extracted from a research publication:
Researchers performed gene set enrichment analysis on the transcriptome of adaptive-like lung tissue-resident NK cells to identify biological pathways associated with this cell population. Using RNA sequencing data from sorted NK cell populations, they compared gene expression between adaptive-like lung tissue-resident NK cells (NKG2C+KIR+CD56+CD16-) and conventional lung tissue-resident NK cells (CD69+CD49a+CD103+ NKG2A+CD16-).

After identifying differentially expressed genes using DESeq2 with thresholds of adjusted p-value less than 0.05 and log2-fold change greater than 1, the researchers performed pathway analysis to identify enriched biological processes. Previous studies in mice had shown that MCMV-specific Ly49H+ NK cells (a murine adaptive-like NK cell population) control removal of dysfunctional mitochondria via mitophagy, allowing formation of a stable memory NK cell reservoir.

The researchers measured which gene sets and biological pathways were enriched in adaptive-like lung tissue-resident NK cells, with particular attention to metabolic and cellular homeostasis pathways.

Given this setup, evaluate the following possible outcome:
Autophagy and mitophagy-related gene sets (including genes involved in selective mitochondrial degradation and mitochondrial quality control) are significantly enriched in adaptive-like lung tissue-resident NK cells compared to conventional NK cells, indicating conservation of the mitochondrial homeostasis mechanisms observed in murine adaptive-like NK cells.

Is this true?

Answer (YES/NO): NO